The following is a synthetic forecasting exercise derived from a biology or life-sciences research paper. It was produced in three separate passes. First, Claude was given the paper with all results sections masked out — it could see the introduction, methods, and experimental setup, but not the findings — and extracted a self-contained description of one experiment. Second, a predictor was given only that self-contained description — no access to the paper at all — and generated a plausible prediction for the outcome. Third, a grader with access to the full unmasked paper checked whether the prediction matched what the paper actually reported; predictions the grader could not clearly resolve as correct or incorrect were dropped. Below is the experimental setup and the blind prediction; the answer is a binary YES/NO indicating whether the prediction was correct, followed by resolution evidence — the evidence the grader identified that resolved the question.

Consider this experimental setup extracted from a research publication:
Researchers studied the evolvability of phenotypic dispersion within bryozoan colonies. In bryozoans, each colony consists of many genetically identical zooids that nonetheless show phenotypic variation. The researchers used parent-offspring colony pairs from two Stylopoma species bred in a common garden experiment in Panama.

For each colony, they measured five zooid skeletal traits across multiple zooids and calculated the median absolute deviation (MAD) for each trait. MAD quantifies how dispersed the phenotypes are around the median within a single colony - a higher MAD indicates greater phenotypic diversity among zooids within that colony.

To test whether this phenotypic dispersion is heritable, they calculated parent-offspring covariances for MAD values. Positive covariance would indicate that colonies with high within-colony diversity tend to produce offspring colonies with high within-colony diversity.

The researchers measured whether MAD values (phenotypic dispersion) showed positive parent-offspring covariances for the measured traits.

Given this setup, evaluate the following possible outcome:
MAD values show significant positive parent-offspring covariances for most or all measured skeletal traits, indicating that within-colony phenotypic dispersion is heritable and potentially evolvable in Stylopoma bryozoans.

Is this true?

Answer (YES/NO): YES